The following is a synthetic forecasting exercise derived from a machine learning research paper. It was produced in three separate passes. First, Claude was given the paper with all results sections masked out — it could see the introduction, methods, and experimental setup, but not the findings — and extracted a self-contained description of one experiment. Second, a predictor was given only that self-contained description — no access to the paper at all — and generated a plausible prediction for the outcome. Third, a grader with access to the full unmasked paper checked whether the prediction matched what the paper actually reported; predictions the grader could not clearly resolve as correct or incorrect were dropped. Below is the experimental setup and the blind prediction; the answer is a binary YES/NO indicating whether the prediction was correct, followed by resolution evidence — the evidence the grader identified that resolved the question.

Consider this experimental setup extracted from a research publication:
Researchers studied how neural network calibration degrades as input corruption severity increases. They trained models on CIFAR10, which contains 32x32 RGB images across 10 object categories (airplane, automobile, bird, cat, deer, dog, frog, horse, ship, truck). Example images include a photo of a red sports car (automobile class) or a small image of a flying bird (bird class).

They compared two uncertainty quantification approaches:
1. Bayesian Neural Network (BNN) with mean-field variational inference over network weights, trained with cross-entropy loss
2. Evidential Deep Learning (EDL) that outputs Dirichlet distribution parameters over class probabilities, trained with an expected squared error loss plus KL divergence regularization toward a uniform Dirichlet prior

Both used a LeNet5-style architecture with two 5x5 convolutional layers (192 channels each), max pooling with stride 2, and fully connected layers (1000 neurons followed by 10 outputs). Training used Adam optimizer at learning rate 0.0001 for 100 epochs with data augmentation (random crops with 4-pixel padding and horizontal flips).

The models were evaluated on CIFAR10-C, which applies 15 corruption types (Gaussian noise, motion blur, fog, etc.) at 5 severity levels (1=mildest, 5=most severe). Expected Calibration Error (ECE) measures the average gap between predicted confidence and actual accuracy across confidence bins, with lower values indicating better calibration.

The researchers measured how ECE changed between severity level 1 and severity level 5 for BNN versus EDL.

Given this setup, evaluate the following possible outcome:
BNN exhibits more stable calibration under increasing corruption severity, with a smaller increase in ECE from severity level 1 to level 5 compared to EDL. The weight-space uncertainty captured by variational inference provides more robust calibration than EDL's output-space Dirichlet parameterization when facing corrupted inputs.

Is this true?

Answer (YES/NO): NO